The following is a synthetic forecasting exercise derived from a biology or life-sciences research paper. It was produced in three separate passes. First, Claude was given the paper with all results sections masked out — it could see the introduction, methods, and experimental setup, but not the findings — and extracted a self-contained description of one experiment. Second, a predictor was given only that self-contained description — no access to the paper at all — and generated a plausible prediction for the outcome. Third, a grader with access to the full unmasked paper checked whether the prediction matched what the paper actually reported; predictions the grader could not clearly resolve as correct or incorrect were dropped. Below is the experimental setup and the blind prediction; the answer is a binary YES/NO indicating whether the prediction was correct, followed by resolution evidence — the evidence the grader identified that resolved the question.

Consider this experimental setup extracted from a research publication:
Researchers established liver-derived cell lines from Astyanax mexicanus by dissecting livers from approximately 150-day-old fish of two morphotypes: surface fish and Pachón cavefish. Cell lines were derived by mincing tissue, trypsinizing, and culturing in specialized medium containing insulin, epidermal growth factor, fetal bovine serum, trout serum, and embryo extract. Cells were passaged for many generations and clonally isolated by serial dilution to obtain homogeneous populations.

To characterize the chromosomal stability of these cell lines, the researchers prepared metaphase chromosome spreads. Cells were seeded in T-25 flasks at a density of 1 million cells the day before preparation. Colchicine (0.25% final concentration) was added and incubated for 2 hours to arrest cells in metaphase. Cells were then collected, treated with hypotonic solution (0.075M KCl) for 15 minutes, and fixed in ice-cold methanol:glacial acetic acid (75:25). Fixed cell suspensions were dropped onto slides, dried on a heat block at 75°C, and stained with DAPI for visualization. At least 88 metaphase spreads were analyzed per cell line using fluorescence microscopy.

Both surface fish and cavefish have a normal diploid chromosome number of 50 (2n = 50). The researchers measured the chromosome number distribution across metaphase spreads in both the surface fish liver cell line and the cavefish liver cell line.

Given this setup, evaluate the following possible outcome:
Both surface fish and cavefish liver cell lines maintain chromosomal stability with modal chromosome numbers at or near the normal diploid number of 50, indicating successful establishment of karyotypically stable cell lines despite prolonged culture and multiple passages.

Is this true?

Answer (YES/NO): NO